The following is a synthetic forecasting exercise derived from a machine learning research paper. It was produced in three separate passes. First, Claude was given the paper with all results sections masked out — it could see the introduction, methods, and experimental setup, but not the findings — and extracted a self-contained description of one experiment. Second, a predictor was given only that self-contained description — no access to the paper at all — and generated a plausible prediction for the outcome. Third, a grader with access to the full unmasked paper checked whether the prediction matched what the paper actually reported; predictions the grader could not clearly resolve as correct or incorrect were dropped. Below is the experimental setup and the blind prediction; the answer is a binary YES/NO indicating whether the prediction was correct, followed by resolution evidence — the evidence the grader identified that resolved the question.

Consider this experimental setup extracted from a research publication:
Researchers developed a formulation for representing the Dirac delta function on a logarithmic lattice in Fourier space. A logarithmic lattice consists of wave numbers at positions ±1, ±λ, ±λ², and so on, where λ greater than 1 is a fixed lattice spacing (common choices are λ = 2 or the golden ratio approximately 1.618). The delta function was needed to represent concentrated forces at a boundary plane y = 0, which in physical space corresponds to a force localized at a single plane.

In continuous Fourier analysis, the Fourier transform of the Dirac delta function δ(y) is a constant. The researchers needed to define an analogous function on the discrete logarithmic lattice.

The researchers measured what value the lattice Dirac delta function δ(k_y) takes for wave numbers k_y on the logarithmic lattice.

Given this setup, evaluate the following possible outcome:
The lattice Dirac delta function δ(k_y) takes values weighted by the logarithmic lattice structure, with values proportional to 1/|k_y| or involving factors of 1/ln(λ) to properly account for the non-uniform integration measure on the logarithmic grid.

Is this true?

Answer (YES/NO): NO